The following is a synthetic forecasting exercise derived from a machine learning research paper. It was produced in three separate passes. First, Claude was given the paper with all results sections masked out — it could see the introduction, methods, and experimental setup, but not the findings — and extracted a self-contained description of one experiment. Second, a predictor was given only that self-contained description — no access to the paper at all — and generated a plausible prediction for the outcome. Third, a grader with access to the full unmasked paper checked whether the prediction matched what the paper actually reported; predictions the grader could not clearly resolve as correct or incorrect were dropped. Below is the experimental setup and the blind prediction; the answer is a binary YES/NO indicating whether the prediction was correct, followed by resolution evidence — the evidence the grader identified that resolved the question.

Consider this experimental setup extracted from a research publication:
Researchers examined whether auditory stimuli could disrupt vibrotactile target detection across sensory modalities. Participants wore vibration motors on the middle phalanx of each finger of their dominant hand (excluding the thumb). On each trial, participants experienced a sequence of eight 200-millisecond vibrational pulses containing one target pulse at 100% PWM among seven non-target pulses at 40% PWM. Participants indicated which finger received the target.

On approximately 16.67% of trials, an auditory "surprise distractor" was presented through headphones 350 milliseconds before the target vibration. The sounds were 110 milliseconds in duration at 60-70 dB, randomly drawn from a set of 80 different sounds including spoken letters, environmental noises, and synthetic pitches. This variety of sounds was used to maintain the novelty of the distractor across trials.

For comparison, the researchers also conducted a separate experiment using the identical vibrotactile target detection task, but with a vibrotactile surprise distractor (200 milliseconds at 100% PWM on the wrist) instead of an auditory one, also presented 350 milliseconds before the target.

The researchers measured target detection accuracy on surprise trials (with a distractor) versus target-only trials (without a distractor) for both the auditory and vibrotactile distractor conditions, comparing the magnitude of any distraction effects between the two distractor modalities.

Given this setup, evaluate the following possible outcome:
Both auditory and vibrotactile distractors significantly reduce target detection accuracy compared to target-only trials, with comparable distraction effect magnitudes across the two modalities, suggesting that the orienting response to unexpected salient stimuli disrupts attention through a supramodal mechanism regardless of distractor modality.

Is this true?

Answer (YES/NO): NO